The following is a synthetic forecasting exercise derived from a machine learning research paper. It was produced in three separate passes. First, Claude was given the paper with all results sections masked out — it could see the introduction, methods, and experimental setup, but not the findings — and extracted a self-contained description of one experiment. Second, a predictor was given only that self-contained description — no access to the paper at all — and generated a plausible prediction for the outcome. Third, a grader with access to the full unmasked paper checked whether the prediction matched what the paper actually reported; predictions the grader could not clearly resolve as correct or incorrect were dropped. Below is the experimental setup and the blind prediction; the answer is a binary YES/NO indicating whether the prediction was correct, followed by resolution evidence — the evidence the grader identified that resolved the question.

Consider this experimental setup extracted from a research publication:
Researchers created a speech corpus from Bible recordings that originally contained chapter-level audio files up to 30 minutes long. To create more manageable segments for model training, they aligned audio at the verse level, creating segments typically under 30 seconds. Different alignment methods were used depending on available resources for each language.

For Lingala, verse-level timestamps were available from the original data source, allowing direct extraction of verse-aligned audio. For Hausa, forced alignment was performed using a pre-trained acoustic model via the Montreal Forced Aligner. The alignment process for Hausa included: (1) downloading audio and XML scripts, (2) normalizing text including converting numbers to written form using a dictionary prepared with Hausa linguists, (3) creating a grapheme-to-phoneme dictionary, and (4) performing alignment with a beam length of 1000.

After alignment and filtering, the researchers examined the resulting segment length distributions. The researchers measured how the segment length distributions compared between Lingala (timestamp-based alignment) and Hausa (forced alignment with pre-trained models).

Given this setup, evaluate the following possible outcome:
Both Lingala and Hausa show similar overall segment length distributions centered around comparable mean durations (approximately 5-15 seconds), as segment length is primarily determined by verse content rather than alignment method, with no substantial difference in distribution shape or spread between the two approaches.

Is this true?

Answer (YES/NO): NO